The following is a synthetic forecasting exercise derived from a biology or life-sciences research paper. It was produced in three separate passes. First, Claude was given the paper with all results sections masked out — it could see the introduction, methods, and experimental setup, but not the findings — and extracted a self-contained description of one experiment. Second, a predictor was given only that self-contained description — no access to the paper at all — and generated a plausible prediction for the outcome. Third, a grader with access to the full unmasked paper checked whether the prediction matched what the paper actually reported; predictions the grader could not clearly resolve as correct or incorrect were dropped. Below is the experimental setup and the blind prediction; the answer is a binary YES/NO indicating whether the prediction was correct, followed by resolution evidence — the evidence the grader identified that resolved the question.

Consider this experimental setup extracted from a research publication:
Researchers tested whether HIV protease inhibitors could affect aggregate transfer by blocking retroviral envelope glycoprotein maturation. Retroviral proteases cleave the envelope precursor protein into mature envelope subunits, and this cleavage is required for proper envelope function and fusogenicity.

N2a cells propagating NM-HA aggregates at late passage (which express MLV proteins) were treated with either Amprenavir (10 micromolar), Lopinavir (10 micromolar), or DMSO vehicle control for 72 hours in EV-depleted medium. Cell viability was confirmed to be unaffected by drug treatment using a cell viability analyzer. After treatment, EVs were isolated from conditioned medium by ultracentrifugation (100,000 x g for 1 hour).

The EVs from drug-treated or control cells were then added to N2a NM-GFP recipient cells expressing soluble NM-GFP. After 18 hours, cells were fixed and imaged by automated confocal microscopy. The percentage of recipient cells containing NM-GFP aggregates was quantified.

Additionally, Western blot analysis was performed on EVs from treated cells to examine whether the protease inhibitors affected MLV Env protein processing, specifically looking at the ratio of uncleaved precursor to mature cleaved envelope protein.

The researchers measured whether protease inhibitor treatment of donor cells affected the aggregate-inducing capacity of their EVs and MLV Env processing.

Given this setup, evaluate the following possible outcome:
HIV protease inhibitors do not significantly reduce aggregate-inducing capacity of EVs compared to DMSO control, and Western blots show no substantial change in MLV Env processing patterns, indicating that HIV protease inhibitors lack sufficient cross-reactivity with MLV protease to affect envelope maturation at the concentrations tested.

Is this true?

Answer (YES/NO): NO